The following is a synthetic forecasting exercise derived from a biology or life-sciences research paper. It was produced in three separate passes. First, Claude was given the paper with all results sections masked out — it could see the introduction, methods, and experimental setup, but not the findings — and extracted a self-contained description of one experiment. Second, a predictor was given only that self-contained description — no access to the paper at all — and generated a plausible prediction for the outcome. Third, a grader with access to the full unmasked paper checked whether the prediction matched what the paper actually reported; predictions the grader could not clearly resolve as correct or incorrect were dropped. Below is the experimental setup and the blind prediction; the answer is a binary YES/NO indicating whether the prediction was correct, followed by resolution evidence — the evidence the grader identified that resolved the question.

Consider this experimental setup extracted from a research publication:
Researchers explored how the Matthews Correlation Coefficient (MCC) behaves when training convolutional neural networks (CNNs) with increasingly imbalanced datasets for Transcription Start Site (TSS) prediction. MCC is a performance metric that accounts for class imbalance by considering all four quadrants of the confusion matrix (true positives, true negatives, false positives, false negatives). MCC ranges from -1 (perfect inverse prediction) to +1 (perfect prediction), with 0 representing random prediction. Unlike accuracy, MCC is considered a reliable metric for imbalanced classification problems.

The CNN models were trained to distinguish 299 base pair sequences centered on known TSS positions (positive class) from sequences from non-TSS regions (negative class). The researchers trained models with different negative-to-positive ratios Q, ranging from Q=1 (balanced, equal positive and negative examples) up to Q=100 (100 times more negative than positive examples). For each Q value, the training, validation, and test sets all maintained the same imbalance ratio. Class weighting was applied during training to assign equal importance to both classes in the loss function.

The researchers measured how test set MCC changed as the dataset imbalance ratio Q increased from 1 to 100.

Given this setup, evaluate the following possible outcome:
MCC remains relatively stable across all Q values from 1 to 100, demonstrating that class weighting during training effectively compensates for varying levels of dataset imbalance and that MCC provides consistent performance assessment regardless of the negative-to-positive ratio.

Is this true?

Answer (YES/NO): NO